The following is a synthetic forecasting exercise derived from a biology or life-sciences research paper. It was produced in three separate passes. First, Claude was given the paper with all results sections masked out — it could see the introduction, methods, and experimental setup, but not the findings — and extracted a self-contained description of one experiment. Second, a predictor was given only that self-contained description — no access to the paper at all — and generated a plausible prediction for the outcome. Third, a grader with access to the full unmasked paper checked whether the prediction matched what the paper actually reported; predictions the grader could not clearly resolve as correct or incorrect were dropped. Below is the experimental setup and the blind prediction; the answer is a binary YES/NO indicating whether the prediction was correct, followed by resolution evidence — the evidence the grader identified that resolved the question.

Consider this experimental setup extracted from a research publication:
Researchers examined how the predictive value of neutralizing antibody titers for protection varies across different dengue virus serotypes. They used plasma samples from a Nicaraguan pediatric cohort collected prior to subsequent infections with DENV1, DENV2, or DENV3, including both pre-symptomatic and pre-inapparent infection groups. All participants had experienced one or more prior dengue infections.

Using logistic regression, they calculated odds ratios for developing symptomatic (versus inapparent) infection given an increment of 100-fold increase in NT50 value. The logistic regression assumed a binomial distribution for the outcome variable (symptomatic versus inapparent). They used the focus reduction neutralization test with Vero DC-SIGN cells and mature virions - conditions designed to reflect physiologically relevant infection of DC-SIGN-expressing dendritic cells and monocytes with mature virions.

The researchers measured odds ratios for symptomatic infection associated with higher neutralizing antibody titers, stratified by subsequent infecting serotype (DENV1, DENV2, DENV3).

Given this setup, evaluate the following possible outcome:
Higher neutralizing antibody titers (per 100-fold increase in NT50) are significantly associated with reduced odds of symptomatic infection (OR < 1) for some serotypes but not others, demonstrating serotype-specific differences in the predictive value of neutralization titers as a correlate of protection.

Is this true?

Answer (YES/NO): YES